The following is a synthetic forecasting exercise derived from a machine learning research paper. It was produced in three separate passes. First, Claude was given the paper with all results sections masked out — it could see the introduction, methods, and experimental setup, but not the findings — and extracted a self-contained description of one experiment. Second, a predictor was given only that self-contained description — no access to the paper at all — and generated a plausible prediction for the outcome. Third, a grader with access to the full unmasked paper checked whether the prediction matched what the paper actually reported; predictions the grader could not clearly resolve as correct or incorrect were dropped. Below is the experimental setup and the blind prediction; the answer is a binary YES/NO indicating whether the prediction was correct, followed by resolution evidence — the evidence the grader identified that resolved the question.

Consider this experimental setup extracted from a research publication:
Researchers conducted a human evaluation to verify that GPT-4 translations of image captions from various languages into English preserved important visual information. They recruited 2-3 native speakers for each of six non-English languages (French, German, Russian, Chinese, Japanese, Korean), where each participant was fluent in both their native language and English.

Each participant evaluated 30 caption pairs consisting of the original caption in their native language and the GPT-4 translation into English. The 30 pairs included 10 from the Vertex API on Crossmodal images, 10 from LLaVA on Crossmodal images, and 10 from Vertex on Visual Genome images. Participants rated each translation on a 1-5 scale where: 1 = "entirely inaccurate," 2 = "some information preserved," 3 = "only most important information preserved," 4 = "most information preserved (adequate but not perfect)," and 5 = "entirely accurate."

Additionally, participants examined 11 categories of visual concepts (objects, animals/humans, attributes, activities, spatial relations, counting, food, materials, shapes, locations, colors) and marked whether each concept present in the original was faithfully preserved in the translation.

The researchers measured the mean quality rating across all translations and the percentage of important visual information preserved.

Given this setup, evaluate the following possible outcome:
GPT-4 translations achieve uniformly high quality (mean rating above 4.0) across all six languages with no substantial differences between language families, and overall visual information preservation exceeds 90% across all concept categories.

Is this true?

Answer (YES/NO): NO